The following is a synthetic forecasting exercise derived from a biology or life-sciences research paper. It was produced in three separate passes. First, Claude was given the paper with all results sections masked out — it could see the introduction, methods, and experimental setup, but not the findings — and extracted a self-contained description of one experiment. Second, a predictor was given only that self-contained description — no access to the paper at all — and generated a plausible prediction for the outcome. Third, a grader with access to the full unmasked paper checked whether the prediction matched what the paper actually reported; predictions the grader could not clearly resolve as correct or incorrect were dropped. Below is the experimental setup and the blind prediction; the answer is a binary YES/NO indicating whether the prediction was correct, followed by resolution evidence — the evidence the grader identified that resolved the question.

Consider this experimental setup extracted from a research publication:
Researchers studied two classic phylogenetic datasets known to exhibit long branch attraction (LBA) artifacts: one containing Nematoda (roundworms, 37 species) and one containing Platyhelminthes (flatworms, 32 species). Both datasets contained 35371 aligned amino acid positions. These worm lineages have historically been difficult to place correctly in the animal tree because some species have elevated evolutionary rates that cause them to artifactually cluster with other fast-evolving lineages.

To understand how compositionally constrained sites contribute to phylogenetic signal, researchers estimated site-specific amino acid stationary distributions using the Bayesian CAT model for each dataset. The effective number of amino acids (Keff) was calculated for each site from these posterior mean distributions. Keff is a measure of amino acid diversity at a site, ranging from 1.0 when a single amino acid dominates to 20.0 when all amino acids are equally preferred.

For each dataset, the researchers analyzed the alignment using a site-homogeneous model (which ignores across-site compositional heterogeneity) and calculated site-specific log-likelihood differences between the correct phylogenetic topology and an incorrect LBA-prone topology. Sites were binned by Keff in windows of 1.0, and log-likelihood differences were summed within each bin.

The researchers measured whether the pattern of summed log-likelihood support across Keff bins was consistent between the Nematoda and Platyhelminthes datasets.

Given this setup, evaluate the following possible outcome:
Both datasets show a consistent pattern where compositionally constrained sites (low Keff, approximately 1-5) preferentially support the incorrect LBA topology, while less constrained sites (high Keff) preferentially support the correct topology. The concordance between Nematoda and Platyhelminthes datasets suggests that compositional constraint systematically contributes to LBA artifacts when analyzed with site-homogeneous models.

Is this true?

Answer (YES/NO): YES